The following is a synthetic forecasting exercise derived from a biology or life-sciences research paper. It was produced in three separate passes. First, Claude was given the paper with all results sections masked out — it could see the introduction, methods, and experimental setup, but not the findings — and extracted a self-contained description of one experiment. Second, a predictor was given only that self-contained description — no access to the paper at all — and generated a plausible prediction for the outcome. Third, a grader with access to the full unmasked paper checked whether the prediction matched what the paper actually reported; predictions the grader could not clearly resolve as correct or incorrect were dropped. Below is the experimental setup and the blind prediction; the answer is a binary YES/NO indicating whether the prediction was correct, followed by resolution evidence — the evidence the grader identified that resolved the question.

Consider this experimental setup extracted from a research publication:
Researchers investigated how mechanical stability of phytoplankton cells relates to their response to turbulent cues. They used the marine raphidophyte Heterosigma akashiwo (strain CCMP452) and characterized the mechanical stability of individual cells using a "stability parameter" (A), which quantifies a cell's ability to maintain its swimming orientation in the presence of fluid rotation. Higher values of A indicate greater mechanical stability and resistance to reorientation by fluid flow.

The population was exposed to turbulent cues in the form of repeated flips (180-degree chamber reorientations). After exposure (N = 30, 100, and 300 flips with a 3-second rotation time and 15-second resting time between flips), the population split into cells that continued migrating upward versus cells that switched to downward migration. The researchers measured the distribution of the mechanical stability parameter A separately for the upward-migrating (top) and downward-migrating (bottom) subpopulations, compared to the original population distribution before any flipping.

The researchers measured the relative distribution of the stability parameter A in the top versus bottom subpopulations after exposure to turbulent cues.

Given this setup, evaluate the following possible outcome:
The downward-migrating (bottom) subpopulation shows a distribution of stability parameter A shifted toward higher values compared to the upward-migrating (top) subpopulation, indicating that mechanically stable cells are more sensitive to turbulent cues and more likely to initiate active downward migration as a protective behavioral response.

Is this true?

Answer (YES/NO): NO